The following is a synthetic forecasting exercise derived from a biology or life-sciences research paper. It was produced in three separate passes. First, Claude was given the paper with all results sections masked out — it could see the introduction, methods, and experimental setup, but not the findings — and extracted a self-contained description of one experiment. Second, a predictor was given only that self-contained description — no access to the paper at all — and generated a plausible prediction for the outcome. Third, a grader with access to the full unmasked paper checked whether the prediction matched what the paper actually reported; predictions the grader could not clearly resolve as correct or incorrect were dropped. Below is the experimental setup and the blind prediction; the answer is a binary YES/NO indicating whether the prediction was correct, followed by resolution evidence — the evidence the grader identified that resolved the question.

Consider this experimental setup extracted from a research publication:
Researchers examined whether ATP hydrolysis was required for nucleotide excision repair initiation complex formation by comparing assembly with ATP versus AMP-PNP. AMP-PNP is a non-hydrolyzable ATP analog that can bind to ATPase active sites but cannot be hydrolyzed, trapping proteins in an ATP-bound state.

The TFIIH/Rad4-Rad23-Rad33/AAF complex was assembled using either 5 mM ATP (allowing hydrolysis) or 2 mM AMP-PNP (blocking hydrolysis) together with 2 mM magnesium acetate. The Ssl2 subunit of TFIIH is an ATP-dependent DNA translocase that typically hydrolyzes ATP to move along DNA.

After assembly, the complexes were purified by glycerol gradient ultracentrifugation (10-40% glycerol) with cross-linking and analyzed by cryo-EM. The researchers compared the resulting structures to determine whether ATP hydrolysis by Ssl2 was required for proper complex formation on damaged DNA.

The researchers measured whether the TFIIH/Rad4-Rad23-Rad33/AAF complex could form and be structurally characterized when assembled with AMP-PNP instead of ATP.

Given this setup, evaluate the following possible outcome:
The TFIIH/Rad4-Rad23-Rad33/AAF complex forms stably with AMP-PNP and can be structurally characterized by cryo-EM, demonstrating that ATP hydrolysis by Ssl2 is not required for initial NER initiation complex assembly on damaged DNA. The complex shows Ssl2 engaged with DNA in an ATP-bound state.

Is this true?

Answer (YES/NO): NO